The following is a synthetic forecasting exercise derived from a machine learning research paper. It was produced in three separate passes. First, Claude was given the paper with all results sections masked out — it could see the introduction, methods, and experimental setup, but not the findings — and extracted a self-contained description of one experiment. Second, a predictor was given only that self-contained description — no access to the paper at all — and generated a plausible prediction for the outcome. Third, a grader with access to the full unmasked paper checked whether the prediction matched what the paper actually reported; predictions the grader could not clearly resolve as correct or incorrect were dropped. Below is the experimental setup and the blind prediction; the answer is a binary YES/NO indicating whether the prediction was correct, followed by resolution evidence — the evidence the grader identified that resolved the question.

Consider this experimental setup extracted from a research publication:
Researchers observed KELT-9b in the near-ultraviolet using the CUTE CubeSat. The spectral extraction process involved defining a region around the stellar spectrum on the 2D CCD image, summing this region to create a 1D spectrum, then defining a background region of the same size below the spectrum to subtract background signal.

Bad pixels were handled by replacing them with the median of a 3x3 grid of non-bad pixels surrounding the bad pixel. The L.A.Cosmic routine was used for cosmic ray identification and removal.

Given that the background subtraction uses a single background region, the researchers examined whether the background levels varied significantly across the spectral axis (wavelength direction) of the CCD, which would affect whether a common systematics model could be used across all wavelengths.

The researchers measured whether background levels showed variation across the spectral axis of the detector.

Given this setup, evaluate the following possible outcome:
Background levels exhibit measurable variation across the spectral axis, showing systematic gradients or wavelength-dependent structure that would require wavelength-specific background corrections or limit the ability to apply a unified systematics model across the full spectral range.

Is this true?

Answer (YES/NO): YES